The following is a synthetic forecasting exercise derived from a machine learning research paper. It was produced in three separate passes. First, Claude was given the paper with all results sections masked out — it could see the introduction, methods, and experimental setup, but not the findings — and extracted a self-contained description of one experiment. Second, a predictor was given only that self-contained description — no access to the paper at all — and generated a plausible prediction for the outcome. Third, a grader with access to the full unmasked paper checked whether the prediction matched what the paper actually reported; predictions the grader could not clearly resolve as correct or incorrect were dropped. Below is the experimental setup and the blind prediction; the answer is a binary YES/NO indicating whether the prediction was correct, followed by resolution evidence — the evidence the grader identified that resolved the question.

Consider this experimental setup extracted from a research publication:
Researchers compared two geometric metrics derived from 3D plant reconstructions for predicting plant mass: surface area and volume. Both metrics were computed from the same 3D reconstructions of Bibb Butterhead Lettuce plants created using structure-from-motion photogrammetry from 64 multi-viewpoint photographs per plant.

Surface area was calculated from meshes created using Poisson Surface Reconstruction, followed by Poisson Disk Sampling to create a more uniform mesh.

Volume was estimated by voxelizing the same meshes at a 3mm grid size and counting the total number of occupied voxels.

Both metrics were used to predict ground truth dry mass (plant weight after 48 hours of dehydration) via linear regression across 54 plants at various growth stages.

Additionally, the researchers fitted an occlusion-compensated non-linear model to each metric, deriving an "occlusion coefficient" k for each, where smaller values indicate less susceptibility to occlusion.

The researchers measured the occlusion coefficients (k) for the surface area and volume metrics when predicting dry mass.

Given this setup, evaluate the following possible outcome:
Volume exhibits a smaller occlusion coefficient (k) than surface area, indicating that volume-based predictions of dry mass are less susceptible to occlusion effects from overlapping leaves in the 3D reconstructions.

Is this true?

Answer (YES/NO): NO